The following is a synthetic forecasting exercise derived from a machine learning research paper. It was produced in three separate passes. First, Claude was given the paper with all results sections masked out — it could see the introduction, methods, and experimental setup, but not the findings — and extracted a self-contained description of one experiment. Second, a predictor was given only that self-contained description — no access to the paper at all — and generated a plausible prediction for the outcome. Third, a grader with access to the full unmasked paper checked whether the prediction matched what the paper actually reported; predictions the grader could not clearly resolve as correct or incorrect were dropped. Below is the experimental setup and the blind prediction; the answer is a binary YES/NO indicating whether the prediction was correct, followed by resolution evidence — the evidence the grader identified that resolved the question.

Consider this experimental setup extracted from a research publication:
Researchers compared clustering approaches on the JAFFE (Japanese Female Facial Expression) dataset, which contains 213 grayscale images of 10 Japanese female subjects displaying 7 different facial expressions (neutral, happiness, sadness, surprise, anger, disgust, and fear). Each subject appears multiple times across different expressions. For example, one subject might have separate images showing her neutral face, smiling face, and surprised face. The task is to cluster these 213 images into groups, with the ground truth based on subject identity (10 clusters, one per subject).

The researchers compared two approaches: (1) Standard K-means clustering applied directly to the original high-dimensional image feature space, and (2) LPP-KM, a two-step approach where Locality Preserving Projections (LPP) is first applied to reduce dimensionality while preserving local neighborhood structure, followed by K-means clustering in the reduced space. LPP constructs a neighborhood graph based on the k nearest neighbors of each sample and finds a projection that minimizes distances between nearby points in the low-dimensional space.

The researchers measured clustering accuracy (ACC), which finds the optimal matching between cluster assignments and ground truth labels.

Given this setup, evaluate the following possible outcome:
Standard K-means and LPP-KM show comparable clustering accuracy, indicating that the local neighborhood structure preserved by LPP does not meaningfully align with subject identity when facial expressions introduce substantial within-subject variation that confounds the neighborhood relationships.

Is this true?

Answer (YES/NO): NO